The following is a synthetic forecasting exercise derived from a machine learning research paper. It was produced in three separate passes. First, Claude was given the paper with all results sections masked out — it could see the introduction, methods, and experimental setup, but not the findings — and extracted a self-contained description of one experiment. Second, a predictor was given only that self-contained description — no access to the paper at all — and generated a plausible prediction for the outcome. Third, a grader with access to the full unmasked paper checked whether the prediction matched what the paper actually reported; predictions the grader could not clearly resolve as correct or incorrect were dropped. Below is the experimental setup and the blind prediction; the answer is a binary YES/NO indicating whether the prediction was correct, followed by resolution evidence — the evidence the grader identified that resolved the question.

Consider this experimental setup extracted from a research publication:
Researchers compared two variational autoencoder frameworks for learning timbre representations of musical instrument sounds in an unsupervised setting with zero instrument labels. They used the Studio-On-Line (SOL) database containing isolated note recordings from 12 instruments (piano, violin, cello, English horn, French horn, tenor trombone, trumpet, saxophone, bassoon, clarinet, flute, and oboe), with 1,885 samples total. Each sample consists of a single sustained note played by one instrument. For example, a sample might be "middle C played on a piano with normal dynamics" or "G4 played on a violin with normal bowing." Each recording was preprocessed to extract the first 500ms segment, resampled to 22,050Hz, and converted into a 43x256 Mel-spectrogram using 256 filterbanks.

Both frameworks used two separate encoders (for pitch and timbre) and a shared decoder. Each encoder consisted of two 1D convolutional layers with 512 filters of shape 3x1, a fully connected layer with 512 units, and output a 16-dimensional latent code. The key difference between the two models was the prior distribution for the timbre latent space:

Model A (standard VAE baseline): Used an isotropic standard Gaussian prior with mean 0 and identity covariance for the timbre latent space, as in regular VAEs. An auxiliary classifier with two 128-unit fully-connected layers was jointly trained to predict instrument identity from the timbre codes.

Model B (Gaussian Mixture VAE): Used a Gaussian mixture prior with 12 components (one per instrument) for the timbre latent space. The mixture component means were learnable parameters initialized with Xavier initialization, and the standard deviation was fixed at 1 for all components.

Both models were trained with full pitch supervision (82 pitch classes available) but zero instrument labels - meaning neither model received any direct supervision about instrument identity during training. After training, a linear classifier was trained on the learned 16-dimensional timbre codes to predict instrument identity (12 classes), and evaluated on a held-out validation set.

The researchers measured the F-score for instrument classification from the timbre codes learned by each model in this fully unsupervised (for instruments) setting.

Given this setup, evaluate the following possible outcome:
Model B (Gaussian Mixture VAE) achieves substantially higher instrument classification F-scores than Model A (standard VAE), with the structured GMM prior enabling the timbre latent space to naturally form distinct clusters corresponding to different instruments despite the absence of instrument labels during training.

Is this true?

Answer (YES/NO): NO